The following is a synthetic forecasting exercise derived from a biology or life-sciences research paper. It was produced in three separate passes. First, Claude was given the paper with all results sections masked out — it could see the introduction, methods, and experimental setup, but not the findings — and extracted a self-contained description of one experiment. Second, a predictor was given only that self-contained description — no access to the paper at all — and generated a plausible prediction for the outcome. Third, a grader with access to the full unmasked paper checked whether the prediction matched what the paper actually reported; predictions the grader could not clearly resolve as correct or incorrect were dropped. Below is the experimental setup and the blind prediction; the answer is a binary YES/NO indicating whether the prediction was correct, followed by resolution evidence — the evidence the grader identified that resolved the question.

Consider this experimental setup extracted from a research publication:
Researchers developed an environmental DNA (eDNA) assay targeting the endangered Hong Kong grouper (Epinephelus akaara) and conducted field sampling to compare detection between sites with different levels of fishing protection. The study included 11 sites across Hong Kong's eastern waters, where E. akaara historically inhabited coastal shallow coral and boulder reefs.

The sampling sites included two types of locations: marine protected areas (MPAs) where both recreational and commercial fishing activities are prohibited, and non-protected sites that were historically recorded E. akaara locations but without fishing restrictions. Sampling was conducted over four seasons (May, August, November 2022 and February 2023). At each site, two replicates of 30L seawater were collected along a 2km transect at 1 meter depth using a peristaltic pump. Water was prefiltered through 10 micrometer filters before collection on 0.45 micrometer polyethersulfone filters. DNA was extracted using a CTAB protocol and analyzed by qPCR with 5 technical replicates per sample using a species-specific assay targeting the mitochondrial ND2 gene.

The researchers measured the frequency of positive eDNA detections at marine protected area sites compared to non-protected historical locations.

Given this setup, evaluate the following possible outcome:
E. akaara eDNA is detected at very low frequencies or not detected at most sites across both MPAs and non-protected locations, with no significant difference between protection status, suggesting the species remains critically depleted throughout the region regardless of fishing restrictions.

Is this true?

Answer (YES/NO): YES